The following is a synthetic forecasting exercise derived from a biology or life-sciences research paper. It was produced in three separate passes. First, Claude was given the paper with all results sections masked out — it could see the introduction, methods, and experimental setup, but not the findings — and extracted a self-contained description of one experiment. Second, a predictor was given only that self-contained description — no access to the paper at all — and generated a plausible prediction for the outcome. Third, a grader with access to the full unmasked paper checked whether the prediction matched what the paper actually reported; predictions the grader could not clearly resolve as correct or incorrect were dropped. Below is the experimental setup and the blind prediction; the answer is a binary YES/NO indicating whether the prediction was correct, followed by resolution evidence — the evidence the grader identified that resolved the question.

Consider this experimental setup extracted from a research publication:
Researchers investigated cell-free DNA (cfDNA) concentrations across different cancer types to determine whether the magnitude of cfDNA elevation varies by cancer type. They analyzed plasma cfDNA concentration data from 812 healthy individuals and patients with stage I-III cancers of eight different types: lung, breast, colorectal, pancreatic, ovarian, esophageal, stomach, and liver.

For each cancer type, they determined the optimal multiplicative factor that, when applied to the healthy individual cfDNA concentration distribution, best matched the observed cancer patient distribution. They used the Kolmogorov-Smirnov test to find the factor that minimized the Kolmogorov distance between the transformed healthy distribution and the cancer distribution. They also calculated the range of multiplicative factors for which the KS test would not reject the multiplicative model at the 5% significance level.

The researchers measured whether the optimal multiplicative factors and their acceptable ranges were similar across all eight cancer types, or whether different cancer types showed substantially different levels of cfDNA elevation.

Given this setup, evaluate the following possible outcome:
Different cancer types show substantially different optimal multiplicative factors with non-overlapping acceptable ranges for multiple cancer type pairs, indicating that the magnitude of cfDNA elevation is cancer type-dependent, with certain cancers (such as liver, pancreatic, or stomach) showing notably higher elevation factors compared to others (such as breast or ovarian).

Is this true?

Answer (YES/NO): NO